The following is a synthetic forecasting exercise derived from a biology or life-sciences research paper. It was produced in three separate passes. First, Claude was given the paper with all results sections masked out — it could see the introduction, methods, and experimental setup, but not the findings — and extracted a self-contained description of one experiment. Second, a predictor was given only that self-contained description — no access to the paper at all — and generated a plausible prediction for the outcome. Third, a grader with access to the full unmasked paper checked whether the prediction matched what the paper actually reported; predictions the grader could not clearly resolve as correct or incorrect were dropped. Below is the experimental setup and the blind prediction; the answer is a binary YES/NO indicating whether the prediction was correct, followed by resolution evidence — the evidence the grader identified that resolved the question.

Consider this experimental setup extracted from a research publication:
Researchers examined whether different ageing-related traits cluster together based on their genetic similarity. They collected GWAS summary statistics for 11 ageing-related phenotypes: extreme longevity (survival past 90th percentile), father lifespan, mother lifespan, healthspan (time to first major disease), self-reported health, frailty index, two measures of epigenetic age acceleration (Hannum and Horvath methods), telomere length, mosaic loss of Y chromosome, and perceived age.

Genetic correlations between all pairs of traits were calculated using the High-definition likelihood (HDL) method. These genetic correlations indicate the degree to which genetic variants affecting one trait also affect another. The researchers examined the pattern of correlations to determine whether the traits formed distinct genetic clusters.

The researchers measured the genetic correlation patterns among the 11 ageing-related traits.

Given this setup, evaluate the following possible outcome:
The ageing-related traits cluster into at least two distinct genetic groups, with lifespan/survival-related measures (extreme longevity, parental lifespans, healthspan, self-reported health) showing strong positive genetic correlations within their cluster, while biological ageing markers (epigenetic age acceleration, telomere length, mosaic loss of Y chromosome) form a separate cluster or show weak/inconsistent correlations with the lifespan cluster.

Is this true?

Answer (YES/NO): YES